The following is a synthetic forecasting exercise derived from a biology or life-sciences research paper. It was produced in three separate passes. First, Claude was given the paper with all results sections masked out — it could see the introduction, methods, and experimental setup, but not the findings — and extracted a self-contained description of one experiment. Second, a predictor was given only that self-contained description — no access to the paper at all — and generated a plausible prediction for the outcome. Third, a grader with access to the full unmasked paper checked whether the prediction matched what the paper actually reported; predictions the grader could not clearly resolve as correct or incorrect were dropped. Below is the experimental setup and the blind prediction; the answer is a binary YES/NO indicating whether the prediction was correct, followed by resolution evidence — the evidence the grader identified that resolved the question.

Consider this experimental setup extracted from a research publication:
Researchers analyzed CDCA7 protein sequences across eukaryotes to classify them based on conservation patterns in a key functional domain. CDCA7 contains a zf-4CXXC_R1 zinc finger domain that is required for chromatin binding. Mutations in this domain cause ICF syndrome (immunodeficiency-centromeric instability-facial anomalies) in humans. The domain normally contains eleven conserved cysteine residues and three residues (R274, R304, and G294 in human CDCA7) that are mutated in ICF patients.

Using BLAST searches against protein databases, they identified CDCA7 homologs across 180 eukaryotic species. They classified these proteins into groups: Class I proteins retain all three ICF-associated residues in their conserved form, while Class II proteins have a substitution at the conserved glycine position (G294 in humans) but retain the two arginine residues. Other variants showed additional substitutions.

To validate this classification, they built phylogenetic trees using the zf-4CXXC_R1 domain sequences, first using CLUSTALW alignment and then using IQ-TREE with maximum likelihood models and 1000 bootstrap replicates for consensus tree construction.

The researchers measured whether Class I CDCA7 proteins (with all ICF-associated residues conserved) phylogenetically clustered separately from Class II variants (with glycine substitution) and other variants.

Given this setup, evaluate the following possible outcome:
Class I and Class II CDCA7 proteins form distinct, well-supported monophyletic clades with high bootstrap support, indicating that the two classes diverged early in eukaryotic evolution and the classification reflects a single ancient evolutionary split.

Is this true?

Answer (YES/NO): NO